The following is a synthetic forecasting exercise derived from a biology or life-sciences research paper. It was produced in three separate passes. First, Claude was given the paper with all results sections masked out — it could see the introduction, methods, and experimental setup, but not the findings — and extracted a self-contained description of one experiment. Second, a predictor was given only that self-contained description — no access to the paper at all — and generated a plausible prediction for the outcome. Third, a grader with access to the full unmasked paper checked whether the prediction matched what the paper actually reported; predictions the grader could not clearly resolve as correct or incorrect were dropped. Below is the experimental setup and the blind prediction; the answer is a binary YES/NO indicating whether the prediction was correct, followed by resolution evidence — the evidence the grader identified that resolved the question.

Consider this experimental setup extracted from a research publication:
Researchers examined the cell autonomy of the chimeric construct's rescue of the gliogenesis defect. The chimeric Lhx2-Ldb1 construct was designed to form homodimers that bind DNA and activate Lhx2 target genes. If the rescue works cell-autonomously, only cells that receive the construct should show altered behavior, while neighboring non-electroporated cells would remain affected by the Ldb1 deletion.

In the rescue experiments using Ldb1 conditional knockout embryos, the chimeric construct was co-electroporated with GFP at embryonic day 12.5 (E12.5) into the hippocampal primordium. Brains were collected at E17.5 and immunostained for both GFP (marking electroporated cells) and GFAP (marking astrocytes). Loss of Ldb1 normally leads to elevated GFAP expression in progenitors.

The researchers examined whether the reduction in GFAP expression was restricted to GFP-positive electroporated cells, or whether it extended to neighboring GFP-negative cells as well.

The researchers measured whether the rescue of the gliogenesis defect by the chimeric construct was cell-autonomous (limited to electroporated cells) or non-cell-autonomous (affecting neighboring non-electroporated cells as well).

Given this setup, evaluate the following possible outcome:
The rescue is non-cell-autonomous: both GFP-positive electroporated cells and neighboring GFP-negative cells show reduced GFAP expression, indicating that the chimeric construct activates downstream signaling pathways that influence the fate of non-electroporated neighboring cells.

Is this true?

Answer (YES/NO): NO